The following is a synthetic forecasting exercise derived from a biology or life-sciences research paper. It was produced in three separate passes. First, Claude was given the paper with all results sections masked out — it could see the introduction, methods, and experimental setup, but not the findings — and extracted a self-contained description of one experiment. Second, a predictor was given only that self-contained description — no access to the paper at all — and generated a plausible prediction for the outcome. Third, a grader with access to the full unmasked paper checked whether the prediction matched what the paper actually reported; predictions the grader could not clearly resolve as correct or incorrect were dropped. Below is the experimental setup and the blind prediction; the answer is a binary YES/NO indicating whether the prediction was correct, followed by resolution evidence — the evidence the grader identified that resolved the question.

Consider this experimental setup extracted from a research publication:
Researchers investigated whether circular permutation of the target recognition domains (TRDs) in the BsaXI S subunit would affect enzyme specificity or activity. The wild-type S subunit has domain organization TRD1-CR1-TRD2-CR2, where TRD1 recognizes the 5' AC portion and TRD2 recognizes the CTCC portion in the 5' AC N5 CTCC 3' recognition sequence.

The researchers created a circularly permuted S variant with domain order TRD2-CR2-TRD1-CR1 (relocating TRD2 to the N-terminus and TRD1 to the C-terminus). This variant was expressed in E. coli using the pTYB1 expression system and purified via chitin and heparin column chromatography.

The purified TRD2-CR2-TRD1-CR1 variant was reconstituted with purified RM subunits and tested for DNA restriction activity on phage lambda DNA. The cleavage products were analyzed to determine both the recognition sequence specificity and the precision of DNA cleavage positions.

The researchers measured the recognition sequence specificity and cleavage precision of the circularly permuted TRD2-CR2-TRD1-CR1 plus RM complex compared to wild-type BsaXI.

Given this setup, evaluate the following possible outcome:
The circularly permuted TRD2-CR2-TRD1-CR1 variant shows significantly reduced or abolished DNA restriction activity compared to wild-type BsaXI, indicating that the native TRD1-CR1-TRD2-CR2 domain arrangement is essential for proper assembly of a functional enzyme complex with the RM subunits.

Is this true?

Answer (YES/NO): NO